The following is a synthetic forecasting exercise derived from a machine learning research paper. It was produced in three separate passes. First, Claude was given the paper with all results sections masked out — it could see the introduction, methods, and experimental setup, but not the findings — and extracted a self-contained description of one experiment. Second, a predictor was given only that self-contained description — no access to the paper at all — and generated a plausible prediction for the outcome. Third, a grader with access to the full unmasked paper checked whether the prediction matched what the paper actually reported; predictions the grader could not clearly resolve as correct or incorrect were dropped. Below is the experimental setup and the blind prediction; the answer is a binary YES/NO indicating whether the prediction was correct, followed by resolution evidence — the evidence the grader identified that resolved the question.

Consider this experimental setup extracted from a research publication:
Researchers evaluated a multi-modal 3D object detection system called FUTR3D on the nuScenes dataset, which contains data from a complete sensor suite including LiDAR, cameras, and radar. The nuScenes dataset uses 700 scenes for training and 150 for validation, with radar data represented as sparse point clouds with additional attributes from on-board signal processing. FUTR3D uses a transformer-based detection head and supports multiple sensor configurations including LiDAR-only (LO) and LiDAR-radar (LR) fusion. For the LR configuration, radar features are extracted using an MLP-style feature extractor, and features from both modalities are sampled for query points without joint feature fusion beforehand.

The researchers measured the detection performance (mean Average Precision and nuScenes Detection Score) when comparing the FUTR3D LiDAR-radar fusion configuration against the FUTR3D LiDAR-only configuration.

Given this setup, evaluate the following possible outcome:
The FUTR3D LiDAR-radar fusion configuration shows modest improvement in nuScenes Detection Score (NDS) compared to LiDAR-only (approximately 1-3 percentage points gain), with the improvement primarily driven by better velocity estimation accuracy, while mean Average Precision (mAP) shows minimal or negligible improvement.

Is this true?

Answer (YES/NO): NO